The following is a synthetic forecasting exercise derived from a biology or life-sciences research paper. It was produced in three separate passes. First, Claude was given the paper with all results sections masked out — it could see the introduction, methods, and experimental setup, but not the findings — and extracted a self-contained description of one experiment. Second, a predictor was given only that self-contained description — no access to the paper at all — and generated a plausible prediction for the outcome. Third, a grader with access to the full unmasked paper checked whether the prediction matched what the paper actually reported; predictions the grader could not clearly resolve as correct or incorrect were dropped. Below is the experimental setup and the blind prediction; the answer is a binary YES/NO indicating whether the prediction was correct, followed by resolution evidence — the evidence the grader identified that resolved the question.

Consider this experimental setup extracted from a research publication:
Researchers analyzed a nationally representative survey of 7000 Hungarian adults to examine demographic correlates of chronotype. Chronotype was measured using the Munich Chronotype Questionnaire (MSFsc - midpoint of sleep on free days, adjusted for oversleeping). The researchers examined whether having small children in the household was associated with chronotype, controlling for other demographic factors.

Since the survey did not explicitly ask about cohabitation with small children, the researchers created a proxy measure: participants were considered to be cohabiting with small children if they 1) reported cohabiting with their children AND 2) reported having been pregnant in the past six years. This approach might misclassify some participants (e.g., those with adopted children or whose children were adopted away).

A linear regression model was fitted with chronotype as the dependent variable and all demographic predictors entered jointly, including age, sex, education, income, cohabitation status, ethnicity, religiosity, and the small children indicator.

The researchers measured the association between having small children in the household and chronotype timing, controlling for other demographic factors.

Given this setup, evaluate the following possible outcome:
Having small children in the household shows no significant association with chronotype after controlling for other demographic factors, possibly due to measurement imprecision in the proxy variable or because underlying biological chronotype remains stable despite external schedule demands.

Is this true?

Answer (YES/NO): NO